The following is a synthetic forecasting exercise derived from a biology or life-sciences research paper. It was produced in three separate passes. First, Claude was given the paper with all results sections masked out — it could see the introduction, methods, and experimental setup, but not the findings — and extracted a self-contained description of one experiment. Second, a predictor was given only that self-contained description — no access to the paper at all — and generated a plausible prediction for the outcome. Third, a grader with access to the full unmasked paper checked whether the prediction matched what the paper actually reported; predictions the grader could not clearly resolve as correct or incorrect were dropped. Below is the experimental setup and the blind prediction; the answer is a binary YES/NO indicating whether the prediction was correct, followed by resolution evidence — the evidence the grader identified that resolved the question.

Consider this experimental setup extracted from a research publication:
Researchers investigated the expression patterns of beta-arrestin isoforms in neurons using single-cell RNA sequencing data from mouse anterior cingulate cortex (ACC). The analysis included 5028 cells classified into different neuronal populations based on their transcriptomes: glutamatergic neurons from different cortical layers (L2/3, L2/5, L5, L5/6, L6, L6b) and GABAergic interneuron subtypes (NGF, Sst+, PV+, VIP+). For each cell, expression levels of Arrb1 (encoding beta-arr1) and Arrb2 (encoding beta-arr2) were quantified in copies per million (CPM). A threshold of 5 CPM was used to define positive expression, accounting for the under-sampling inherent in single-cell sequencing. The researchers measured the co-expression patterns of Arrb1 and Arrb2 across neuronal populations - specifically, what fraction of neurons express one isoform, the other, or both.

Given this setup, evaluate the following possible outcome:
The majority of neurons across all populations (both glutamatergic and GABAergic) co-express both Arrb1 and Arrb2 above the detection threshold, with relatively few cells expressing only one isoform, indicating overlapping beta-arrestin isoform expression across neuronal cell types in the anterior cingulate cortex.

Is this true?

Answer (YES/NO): NO